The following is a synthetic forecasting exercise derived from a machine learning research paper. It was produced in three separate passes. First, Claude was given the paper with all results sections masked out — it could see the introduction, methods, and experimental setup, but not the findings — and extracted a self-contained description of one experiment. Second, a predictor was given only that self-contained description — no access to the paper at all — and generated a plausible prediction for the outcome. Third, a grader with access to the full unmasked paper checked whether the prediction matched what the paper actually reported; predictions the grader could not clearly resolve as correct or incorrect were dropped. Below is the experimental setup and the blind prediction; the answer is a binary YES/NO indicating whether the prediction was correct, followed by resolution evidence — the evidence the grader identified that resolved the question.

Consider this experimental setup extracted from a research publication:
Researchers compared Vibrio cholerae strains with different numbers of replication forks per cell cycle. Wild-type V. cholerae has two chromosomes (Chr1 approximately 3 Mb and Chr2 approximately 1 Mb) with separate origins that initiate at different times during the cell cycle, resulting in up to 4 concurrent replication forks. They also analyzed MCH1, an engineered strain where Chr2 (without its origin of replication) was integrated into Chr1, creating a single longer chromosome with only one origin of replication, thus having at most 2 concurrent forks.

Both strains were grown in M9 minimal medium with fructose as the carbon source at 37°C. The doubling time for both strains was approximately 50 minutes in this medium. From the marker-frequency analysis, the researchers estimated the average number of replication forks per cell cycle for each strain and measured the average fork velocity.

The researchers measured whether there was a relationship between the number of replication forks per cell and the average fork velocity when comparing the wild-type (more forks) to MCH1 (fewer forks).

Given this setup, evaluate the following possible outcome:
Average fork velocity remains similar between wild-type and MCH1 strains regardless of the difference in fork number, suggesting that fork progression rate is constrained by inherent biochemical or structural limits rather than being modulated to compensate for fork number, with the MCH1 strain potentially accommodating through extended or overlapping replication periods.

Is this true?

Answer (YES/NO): NO